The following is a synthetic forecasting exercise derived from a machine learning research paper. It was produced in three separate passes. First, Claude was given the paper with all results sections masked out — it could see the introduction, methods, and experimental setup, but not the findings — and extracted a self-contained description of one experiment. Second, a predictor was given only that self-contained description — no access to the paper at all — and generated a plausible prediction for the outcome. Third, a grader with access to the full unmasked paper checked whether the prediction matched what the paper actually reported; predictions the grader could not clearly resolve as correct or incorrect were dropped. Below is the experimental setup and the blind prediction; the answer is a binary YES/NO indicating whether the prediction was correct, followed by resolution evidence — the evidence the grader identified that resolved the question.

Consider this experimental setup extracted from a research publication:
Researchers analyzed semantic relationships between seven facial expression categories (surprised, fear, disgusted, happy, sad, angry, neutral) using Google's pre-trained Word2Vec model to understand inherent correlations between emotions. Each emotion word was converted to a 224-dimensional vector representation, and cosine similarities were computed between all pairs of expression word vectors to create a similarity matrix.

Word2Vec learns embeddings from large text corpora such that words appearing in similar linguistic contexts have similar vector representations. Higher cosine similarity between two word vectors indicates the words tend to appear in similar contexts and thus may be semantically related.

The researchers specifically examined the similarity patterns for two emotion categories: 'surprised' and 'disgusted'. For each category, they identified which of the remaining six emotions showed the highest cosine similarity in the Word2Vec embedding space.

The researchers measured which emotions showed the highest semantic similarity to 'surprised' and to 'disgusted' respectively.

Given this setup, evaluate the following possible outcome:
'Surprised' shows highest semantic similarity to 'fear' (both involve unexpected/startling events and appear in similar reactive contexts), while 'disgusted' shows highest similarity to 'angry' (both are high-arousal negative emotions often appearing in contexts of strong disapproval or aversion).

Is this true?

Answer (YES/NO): NO